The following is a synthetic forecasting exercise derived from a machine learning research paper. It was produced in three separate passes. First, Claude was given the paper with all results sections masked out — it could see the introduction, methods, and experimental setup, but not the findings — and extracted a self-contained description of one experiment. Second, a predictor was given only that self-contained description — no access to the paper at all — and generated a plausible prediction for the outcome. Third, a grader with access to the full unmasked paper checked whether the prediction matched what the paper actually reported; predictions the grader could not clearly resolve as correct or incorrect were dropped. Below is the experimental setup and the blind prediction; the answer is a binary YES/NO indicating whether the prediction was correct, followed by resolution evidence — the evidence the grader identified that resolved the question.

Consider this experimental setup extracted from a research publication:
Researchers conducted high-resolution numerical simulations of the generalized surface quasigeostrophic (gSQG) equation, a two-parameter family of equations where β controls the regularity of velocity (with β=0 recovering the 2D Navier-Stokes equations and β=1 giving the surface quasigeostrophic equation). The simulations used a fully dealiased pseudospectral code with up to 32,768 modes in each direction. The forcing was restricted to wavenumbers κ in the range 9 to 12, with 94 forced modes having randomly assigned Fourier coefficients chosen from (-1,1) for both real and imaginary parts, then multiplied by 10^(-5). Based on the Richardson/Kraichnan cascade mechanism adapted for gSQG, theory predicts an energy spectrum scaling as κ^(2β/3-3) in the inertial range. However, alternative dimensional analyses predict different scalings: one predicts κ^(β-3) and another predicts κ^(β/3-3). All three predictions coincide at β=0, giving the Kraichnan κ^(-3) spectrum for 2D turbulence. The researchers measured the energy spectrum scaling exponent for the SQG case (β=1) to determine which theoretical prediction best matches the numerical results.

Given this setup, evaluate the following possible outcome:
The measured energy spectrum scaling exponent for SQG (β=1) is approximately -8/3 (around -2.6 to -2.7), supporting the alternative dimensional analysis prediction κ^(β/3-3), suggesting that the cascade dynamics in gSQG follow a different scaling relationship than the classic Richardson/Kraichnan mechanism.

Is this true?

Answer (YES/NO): NO